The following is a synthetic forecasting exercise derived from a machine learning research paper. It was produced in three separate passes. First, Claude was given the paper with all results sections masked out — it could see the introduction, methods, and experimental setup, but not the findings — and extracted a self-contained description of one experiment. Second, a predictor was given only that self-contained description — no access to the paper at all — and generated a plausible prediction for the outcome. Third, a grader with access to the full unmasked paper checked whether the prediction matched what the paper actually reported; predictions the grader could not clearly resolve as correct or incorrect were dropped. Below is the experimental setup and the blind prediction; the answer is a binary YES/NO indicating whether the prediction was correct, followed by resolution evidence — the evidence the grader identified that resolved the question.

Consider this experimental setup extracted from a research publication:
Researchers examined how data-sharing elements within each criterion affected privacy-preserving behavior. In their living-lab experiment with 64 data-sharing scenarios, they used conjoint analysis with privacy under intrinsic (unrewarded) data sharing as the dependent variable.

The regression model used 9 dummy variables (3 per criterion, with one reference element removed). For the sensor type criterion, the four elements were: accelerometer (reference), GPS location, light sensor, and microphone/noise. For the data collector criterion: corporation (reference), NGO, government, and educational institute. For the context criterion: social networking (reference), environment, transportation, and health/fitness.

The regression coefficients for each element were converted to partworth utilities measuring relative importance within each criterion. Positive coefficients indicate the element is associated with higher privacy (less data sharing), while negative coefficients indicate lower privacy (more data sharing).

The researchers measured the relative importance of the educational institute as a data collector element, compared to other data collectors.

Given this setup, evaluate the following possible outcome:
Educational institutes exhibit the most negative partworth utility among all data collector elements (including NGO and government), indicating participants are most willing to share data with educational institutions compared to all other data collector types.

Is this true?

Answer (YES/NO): YES